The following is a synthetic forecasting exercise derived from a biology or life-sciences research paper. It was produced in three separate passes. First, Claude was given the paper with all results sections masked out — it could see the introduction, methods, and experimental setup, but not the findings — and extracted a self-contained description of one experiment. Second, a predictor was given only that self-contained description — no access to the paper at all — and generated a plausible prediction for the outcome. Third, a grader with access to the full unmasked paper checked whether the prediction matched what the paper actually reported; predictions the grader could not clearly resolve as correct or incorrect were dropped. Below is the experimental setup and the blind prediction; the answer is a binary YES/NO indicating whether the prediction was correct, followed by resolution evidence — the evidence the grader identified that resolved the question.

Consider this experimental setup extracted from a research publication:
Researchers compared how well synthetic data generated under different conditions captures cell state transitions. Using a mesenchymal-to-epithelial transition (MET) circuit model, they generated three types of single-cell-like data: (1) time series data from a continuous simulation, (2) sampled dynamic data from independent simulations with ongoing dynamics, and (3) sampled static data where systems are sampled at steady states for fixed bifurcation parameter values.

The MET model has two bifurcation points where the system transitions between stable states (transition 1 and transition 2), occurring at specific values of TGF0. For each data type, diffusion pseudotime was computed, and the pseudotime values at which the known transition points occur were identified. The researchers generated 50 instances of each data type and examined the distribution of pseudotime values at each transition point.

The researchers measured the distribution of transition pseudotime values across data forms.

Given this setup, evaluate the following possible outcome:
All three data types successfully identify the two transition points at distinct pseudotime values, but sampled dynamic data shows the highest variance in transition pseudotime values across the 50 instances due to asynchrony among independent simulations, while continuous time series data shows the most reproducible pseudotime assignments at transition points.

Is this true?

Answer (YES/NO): NO